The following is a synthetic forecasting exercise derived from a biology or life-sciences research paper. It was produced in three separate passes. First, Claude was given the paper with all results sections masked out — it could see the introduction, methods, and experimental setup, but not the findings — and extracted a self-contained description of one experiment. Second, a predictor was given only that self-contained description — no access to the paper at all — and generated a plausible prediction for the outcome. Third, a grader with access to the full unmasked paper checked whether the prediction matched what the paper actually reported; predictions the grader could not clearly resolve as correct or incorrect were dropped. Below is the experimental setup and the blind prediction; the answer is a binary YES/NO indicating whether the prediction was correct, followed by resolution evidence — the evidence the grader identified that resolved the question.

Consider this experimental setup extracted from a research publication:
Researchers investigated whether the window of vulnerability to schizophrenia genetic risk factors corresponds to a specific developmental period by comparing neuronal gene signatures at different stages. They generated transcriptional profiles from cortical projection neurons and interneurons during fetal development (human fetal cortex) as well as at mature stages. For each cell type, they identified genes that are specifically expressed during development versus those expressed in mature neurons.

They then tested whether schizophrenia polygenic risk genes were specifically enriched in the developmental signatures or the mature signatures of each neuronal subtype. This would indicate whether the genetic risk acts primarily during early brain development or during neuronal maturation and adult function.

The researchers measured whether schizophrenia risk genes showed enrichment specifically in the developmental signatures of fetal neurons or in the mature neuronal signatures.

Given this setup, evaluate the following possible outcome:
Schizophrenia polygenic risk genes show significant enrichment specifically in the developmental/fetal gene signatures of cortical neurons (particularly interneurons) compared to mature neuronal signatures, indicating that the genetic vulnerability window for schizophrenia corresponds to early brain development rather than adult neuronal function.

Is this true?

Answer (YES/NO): NO